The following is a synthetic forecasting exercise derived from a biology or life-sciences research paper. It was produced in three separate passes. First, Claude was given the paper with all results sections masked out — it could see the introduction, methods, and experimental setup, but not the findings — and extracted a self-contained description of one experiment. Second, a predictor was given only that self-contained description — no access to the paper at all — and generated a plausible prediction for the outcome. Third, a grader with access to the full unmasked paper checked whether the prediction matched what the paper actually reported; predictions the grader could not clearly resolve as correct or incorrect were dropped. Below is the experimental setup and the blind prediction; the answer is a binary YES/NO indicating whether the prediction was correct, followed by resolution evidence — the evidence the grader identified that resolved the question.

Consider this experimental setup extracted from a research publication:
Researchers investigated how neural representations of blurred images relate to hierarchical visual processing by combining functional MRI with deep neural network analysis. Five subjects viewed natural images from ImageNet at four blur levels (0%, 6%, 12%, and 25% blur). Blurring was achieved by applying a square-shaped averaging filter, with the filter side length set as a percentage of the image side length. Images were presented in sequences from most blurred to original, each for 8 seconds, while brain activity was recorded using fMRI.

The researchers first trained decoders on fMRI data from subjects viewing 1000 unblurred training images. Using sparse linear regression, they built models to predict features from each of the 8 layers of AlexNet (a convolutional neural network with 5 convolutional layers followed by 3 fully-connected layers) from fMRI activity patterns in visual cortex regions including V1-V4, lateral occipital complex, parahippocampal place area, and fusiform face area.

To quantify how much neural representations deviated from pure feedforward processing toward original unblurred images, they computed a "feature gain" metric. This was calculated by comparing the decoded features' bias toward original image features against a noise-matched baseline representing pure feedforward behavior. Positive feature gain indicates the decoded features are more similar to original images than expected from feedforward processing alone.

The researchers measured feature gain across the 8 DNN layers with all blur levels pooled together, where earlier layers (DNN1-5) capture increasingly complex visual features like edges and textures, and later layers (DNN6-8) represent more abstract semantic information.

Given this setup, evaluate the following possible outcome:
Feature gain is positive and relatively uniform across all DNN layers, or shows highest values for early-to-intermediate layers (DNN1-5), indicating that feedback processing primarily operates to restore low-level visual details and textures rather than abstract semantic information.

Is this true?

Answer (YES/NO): NO